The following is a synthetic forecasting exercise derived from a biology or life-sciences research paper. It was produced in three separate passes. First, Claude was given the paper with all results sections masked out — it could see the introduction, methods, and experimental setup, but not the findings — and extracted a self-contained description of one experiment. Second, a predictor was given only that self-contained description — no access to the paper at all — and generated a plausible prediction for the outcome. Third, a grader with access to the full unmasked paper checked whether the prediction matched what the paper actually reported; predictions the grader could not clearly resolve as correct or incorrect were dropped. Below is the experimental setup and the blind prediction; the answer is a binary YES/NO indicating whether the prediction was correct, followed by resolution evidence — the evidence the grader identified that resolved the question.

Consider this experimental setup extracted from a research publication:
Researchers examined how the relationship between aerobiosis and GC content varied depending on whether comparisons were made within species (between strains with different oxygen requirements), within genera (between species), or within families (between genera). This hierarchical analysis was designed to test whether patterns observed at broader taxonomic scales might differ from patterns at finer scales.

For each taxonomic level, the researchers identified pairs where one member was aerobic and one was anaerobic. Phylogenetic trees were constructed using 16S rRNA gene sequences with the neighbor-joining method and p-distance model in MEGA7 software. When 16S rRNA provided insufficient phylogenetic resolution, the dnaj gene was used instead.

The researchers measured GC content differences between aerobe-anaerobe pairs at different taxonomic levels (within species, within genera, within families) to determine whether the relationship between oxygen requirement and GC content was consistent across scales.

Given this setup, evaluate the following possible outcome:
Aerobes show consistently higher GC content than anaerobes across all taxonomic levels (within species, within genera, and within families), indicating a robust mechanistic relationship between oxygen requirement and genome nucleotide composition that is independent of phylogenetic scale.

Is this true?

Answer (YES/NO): NO